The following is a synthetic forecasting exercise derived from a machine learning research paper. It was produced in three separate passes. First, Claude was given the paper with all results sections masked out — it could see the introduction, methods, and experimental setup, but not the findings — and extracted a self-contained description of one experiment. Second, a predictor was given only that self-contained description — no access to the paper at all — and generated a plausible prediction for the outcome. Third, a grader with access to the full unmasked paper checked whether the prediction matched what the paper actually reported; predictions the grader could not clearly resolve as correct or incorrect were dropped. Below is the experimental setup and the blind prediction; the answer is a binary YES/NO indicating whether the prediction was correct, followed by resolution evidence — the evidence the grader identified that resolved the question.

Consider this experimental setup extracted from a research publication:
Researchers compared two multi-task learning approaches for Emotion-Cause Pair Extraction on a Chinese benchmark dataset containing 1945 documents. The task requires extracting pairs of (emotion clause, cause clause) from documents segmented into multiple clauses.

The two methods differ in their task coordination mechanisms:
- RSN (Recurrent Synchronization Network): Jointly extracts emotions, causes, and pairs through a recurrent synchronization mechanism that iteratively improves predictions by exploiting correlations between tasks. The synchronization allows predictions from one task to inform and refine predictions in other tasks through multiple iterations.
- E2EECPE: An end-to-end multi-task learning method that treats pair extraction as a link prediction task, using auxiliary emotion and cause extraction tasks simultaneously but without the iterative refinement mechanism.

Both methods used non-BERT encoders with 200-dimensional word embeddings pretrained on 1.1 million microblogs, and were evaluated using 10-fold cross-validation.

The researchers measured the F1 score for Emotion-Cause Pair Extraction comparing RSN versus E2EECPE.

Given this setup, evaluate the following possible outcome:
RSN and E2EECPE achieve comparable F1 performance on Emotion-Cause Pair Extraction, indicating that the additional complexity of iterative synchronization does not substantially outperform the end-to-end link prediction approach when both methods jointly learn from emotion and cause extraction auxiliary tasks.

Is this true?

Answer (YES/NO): NO